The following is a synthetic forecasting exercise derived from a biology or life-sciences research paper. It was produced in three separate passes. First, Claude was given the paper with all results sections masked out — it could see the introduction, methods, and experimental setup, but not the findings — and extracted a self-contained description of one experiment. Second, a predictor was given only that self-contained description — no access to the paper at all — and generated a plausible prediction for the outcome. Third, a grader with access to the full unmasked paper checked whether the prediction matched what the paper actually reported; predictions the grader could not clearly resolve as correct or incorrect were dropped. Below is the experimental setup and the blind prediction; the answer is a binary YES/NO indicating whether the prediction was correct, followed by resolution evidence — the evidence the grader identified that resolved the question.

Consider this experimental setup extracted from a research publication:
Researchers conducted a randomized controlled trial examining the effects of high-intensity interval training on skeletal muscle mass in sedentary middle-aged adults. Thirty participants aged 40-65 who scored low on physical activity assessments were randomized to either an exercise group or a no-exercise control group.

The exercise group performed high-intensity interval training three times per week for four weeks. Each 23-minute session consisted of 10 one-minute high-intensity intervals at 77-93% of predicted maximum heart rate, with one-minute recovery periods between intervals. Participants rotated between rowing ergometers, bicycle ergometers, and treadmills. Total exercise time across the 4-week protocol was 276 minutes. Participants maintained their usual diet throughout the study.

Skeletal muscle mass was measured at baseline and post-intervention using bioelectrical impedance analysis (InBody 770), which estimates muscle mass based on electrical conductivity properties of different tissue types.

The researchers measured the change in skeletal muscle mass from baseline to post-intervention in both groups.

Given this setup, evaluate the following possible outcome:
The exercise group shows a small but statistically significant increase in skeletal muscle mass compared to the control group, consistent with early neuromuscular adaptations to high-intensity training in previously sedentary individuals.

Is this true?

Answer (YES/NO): NO